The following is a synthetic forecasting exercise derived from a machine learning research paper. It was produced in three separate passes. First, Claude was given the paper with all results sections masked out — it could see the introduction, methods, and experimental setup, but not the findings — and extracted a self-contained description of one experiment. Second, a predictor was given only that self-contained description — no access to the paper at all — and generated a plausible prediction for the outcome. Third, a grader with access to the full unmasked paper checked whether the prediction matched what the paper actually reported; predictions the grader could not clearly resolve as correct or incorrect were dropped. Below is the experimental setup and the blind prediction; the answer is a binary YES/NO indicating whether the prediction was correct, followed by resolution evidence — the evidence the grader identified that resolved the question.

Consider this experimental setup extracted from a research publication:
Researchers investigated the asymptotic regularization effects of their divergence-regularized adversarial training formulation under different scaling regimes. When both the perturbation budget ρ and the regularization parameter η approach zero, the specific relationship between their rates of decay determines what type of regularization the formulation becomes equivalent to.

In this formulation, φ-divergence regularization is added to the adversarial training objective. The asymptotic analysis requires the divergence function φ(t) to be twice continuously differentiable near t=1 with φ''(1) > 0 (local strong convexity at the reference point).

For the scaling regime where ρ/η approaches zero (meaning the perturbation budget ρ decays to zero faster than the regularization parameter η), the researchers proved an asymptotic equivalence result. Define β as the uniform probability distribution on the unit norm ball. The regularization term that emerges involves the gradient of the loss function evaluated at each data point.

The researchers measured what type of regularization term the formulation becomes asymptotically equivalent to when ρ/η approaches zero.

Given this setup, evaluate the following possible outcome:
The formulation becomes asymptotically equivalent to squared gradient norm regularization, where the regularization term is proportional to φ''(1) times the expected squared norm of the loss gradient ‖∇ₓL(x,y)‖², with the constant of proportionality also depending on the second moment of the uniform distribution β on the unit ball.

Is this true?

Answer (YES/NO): NO